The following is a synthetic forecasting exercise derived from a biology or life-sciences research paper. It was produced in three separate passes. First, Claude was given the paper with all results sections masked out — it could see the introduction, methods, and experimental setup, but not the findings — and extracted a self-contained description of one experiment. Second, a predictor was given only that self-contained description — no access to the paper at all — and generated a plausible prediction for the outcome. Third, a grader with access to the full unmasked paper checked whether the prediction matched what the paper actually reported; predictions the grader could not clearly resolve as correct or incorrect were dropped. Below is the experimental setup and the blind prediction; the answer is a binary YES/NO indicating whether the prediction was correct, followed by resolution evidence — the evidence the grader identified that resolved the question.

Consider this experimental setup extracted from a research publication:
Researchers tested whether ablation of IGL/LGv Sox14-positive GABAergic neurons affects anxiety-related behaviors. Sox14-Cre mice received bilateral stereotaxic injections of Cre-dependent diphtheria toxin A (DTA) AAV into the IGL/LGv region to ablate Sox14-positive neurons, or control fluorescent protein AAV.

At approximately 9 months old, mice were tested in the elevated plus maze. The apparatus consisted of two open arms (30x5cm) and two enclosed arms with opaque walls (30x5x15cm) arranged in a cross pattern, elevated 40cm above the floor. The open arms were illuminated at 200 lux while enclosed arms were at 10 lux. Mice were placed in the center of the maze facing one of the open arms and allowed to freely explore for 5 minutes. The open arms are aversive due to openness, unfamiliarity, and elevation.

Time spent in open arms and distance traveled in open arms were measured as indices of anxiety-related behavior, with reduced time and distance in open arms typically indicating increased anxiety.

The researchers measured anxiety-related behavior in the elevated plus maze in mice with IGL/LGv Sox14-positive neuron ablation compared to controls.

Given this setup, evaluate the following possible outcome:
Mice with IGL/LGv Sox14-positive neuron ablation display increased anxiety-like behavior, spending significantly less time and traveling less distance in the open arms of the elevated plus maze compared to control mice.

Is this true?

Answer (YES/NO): NO